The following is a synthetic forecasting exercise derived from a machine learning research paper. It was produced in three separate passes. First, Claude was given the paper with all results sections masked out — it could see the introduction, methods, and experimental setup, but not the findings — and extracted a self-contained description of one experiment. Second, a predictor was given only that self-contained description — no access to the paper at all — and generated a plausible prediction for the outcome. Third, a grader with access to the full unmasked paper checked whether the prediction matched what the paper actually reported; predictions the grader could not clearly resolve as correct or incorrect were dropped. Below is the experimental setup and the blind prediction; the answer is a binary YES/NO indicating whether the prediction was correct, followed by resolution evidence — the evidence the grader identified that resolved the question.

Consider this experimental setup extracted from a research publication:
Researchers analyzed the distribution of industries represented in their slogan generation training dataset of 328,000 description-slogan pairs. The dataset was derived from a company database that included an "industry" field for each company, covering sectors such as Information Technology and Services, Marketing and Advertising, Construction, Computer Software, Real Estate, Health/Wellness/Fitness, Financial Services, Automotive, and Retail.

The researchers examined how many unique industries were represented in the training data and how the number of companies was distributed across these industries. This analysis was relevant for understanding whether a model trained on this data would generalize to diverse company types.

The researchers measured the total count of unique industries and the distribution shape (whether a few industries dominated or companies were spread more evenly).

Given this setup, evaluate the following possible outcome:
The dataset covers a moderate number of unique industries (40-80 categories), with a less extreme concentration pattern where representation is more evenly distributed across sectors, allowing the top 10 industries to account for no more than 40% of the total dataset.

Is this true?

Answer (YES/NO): NO